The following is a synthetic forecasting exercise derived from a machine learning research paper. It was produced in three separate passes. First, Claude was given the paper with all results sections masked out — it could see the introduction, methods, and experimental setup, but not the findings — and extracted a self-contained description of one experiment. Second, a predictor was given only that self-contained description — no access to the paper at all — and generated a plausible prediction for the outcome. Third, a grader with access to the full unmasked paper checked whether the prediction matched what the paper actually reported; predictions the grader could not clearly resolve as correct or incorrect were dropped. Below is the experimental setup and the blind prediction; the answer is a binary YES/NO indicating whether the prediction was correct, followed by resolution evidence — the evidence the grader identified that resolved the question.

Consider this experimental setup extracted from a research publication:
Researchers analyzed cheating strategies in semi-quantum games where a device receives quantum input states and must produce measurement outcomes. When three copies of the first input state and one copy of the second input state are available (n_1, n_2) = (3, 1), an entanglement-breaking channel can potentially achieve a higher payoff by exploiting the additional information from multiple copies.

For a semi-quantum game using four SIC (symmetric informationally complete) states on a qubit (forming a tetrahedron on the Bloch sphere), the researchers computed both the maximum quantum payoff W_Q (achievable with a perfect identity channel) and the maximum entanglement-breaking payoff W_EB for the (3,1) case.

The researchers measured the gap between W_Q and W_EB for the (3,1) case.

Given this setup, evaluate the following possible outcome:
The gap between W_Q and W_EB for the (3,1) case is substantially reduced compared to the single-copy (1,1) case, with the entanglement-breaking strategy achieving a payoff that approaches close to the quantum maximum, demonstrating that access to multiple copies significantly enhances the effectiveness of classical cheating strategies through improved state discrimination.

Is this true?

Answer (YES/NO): YES